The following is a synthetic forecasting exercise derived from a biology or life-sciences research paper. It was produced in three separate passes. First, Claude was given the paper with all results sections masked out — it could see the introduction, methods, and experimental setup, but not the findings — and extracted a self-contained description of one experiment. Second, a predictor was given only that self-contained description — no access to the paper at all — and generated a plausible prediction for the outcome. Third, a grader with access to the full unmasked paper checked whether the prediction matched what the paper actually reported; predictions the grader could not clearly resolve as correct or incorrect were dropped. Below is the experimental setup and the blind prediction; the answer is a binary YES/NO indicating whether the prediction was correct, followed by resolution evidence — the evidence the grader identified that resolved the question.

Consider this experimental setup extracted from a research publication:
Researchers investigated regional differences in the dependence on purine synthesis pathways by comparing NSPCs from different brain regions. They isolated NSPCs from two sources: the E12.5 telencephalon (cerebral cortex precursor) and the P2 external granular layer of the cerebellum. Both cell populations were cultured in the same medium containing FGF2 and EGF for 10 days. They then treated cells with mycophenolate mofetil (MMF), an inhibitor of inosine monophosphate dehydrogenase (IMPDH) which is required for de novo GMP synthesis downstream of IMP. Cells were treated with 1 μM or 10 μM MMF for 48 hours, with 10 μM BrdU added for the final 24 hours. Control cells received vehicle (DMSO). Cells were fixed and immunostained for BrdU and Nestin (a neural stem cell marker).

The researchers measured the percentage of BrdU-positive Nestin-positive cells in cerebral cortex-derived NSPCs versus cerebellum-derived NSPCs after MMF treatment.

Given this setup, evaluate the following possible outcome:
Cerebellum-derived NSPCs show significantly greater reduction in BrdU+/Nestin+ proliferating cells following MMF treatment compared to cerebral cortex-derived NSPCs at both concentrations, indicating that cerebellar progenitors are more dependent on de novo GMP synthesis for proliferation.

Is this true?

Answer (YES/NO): NO